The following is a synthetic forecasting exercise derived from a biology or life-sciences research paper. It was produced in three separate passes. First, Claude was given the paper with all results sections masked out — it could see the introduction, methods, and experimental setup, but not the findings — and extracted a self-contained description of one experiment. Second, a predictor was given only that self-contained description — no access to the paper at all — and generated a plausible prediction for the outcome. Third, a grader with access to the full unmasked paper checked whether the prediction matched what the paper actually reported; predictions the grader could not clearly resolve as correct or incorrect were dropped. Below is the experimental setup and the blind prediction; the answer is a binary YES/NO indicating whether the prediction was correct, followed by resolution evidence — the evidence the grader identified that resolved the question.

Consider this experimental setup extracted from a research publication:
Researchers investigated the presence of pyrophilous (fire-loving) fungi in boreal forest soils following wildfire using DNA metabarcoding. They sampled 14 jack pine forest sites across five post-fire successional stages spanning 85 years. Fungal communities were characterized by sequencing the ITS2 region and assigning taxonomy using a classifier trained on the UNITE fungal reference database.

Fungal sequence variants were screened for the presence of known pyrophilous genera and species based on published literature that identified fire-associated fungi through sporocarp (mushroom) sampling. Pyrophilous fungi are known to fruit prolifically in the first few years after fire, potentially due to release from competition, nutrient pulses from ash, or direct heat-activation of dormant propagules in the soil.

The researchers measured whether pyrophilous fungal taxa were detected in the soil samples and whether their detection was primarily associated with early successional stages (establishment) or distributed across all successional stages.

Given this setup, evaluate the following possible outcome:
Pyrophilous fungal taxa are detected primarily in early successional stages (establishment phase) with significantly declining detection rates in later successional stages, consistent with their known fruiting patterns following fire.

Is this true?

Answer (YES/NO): YES